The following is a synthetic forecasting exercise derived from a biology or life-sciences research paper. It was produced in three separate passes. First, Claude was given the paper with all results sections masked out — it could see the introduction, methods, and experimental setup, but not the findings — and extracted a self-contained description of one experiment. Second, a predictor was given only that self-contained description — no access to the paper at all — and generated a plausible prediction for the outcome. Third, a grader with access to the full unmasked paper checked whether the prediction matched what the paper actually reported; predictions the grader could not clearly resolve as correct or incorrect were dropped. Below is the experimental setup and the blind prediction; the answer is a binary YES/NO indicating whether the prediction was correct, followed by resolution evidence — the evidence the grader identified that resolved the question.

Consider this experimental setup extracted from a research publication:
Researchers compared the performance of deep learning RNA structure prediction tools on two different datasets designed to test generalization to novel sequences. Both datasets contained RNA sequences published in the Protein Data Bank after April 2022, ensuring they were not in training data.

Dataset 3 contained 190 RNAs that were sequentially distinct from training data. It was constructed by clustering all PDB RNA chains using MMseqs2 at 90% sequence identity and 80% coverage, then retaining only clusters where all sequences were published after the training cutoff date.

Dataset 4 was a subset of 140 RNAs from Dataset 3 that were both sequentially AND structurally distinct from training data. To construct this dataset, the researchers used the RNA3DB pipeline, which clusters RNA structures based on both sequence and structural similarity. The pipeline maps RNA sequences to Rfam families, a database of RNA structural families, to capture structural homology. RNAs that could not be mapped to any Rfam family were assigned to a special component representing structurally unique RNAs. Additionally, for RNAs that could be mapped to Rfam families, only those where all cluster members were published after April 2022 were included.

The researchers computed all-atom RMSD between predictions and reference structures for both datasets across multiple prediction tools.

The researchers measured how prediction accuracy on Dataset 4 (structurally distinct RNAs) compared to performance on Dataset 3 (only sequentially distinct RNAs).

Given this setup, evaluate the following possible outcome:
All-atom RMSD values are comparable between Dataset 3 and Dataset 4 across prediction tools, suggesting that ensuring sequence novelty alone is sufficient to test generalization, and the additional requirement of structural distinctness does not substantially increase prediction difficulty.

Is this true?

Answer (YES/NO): NO